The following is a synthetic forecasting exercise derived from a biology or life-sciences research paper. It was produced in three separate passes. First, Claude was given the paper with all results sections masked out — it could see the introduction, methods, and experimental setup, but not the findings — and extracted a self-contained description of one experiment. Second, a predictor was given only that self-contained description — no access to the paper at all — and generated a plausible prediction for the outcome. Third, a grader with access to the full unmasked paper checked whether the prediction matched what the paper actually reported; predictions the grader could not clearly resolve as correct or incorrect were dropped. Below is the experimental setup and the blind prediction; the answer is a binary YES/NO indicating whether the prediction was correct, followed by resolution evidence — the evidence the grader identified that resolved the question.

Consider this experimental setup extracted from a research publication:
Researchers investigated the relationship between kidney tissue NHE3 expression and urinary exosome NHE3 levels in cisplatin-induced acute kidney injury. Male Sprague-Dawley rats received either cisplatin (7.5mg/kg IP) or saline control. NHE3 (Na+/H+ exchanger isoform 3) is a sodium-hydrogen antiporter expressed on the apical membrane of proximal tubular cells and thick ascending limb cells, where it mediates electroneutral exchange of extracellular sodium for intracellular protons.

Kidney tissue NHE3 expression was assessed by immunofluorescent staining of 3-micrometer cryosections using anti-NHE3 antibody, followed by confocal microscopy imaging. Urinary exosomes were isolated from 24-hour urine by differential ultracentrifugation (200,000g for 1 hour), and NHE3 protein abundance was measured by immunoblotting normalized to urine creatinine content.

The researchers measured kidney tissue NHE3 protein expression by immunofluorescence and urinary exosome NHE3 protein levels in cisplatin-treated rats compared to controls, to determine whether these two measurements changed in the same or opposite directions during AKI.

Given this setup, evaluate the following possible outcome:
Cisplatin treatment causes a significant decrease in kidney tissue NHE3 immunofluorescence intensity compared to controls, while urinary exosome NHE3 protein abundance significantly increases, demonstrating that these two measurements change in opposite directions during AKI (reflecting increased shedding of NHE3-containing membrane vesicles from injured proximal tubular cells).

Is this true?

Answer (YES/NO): NO